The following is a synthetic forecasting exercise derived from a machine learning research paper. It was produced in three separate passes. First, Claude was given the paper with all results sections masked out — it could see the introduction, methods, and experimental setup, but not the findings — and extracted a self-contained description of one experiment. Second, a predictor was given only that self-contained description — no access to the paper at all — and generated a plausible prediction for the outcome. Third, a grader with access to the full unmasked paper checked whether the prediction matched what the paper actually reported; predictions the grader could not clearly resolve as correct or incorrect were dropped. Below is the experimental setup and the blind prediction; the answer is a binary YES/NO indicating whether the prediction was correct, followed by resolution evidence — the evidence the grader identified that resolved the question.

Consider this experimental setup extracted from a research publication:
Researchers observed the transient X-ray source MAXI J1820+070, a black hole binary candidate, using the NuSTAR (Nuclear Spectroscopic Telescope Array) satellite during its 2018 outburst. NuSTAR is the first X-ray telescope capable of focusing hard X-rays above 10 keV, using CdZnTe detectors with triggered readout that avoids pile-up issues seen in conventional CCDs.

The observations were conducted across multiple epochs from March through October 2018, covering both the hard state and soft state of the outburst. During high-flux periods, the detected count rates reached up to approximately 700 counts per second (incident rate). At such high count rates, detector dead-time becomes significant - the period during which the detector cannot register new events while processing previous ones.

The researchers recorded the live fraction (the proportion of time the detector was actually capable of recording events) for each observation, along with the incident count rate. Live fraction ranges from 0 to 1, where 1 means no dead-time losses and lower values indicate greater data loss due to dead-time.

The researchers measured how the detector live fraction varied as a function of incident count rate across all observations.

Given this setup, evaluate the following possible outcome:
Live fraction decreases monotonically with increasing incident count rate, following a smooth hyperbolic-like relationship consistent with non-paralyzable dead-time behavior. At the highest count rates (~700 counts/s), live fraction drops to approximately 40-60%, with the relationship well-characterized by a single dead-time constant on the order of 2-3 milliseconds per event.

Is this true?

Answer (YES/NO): NO